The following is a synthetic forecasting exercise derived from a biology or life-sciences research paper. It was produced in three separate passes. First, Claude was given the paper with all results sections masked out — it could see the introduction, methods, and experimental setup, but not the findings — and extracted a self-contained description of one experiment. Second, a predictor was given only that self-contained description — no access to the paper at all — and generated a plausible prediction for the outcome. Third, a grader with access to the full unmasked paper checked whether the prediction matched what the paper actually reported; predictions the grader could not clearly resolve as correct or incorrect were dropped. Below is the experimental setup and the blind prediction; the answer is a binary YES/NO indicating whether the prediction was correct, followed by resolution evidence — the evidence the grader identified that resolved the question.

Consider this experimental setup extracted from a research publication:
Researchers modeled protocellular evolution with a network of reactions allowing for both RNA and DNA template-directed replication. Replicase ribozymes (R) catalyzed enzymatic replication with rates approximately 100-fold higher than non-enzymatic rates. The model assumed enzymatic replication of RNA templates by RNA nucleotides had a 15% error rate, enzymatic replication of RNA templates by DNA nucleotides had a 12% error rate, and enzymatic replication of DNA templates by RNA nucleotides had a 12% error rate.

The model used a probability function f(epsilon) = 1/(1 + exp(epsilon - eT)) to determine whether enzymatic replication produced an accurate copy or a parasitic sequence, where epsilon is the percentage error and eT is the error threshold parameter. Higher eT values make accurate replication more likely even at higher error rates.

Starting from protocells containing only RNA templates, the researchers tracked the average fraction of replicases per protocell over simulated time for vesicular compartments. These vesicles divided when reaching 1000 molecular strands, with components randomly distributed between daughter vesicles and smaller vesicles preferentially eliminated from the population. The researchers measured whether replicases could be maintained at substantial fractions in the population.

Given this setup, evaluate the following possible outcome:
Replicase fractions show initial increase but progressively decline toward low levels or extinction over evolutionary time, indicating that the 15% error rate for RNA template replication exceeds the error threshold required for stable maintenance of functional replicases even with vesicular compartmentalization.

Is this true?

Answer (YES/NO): NO